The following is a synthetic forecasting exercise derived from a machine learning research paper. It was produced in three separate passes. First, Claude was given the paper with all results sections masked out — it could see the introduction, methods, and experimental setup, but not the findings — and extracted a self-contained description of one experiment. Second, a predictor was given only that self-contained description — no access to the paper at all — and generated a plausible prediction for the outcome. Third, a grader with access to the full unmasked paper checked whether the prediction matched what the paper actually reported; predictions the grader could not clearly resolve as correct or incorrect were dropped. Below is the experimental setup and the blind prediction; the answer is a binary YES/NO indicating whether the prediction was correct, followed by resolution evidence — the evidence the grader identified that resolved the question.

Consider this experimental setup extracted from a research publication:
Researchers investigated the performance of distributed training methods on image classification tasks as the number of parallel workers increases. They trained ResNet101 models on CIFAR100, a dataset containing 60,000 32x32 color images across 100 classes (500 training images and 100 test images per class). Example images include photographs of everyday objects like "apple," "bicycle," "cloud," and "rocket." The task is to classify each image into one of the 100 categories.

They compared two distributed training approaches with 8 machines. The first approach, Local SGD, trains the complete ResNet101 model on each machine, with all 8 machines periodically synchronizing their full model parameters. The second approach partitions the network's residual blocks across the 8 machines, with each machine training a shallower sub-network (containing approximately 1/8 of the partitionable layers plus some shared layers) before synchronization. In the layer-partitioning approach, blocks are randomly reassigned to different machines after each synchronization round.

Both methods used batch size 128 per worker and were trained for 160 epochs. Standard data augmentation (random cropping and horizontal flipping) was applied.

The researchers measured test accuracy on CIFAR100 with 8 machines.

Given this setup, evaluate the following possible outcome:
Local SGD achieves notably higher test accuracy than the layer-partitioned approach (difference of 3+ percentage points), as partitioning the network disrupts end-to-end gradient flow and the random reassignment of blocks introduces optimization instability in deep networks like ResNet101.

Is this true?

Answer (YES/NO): NO